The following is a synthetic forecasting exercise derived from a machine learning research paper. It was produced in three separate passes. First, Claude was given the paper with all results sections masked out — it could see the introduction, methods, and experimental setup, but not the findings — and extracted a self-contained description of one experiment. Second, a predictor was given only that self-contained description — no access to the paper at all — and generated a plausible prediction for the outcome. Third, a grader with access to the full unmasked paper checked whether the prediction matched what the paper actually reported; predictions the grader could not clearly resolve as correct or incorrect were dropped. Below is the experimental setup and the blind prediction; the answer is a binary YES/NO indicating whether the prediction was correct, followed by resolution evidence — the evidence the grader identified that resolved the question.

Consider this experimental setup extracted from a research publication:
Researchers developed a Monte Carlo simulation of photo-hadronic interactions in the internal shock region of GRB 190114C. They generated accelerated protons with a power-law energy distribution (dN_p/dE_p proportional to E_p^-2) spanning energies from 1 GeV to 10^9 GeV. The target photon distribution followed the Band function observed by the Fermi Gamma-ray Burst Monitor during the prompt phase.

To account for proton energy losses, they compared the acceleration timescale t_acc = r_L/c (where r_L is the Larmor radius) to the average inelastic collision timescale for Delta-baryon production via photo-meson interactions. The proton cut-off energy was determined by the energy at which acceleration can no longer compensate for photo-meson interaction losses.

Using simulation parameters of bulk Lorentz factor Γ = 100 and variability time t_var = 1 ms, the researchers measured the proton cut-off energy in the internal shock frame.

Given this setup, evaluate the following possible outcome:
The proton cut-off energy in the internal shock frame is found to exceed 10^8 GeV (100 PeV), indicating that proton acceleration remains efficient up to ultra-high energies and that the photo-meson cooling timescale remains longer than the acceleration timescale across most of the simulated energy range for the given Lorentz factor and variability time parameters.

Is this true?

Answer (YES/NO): NO